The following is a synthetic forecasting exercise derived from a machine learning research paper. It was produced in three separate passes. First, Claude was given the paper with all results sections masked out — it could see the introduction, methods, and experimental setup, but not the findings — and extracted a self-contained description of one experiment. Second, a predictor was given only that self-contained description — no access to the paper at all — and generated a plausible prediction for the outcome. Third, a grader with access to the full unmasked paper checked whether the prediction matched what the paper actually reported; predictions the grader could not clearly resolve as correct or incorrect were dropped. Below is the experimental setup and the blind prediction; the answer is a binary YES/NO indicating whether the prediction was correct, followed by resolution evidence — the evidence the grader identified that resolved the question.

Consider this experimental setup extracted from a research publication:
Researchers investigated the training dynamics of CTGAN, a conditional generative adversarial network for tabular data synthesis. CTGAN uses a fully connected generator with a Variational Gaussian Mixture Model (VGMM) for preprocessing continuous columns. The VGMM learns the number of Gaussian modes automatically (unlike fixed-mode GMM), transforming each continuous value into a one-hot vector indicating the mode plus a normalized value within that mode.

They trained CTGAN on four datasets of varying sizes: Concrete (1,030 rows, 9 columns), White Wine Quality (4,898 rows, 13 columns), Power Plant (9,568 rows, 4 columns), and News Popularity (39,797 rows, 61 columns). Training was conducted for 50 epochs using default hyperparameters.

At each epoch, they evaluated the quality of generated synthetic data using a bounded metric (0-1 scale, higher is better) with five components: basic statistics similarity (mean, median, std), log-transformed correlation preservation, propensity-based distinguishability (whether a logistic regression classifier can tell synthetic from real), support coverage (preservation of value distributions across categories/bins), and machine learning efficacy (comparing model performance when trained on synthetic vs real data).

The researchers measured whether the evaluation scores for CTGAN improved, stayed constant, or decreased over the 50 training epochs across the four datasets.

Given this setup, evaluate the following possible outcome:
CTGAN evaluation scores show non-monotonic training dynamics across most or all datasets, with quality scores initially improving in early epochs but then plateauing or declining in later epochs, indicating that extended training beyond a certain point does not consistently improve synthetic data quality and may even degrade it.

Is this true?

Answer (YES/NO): NO